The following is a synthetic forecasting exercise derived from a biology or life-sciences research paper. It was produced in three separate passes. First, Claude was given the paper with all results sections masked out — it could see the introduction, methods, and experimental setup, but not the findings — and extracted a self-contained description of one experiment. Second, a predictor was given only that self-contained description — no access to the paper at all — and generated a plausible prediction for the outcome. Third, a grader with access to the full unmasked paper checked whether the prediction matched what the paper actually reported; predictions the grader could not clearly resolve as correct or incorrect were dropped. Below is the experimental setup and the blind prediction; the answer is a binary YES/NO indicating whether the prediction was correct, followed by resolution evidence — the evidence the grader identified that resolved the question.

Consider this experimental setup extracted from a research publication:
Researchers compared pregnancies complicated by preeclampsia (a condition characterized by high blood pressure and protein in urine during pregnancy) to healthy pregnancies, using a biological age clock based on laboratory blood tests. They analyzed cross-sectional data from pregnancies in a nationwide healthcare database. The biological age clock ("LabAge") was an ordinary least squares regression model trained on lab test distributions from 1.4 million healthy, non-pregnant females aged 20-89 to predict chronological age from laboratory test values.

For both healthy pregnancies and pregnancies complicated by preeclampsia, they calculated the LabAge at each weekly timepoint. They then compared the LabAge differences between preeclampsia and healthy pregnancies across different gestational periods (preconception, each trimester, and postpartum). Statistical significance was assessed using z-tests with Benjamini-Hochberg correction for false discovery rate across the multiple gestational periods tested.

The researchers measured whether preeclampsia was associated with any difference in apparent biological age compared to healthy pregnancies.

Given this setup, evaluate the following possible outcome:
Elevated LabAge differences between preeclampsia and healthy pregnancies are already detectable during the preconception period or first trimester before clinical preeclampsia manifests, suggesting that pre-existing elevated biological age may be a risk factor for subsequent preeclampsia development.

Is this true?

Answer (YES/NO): YES